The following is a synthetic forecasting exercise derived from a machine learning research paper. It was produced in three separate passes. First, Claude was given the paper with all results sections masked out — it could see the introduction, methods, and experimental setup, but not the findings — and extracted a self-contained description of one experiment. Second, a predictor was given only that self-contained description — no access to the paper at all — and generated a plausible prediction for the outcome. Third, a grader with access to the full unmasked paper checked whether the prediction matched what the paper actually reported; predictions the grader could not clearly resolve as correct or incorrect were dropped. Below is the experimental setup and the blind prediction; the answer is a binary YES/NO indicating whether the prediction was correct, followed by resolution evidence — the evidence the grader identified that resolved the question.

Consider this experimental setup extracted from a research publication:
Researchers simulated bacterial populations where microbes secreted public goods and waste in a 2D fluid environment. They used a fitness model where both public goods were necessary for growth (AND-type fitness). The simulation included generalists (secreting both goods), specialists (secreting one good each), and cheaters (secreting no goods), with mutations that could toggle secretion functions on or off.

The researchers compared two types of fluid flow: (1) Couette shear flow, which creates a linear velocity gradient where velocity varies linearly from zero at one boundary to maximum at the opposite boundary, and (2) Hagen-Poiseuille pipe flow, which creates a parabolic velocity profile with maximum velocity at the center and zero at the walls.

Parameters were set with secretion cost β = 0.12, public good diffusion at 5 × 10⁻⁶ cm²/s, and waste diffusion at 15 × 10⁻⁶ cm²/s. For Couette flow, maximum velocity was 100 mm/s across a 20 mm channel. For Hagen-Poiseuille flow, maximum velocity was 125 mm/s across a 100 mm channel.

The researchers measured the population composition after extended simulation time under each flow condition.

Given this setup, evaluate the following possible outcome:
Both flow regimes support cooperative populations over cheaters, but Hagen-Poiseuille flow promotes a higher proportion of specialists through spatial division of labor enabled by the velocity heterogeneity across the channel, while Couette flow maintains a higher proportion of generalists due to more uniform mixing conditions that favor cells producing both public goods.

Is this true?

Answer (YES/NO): NO